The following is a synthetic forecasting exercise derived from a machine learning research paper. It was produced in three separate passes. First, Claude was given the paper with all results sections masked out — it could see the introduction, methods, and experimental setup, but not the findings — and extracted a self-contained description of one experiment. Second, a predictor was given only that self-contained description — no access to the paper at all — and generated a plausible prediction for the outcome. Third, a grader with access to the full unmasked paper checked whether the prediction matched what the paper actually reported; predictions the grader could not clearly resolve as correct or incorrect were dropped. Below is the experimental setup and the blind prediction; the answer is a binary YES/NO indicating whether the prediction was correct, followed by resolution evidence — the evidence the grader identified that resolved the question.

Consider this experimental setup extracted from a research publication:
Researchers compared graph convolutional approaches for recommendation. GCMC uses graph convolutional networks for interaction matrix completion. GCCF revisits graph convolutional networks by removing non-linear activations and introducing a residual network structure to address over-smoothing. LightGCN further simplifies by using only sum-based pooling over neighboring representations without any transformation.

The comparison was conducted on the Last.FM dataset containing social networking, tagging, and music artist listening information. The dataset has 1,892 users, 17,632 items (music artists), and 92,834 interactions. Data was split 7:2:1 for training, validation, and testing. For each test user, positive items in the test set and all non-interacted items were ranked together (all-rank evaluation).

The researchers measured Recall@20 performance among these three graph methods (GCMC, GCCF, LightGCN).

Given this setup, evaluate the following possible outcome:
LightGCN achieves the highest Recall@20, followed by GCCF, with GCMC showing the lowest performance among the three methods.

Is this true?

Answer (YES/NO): YES